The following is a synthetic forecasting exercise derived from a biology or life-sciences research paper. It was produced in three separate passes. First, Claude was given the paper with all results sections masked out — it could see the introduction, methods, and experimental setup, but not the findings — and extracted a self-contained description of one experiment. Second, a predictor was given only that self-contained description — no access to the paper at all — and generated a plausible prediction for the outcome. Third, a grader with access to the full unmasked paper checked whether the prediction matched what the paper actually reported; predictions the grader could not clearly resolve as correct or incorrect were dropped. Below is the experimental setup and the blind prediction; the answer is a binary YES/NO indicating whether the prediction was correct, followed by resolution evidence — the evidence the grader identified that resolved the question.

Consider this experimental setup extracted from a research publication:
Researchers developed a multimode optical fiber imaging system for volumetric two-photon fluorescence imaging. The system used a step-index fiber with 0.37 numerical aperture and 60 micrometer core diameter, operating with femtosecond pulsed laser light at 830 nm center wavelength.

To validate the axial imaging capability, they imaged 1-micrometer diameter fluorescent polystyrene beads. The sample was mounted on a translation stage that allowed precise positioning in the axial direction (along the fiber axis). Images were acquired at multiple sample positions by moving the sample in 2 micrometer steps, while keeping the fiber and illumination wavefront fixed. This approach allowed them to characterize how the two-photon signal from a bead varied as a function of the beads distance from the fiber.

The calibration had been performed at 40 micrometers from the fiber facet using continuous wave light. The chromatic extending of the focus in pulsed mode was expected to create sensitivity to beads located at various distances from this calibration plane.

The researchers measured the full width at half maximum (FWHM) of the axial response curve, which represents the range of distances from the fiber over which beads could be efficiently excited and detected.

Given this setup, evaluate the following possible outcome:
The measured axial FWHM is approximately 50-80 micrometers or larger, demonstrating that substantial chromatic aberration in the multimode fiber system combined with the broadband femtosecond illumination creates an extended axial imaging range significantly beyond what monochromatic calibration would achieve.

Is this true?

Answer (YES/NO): NO